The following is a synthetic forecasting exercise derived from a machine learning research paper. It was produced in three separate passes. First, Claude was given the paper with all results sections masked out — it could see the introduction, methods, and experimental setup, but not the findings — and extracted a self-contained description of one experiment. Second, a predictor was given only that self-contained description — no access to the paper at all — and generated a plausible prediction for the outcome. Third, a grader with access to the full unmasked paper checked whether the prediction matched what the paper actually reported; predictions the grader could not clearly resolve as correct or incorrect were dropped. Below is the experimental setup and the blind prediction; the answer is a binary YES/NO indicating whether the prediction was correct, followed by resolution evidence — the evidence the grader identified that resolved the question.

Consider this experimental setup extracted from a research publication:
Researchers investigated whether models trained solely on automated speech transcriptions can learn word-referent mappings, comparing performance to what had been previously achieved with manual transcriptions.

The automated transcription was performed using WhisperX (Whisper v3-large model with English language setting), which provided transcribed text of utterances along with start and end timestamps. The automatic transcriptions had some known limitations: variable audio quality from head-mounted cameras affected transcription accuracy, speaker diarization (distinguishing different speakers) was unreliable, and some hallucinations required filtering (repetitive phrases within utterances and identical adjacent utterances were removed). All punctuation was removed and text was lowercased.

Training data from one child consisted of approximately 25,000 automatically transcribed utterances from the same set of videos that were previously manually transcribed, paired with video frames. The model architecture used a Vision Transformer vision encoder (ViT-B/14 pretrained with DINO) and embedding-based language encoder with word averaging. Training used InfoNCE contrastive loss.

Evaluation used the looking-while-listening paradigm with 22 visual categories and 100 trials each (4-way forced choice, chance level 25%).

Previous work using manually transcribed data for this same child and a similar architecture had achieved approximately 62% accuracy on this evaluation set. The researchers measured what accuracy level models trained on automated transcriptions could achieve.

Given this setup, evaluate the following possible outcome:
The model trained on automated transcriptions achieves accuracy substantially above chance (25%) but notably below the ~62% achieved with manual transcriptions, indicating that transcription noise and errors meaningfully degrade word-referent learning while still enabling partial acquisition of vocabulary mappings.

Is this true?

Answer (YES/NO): NO